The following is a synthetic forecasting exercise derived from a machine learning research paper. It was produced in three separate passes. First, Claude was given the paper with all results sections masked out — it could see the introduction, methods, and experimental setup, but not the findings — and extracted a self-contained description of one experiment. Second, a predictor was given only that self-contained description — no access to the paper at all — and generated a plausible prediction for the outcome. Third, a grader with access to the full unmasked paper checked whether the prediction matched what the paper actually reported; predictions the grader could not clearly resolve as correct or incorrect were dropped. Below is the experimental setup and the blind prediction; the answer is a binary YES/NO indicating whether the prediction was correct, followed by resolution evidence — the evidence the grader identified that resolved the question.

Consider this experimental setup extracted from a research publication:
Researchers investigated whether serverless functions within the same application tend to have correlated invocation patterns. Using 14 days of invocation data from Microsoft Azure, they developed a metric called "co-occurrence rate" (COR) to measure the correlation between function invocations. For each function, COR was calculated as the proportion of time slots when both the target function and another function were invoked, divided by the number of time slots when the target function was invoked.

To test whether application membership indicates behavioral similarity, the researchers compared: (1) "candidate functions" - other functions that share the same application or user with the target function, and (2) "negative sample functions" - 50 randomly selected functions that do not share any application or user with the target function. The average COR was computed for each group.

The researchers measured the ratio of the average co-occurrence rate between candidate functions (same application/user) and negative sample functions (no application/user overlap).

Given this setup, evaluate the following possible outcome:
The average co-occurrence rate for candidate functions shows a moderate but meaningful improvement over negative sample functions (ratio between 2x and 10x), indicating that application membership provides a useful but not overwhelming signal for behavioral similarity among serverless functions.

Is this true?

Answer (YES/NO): YES